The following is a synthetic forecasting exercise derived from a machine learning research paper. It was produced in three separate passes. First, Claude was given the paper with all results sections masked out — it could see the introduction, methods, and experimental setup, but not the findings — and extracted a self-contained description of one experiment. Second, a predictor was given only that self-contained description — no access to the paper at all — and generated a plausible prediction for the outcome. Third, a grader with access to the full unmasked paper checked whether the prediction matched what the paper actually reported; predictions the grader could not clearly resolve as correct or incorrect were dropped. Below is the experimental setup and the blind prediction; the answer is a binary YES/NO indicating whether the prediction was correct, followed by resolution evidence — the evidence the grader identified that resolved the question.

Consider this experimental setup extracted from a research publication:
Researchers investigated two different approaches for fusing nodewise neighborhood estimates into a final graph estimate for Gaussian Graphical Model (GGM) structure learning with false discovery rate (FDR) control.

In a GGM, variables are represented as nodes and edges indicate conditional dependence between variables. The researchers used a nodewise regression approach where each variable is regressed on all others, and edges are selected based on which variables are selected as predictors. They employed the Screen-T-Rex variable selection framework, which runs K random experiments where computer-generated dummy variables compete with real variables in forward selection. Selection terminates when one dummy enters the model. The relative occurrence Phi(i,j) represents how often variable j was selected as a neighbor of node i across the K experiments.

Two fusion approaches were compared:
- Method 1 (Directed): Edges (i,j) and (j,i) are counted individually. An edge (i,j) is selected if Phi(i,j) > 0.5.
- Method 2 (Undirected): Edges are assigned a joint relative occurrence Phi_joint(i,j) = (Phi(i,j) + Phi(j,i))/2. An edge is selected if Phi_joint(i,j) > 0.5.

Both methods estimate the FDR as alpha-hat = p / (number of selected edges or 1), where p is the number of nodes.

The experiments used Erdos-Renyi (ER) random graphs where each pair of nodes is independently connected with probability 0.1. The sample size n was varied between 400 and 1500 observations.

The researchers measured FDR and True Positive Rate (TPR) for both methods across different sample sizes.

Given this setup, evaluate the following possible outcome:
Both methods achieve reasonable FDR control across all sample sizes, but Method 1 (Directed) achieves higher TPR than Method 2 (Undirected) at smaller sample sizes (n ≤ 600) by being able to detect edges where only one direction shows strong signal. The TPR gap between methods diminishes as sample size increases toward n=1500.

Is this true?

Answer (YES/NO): NO